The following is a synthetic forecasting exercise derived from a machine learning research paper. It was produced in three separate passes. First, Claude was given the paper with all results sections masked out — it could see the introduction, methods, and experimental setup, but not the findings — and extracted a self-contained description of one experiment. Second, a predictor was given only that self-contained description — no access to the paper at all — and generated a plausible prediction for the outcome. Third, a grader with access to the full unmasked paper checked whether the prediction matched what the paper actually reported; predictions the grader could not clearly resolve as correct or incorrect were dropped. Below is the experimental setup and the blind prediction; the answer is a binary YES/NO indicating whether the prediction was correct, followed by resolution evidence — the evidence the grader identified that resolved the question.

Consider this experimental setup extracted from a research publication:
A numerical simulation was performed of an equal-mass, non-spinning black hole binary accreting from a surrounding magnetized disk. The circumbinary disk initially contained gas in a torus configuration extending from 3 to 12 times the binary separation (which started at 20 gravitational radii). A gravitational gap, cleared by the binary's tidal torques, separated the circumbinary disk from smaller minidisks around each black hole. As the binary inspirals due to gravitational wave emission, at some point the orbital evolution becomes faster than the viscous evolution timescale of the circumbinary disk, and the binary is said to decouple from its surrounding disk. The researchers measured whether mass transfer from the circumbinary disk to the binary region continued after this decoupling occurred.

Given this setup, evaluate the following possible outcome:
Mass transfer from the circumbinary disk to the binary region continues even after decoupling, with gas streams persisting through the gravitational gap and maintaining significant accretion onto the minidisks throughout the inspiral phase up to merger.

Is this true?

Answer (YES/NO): NO